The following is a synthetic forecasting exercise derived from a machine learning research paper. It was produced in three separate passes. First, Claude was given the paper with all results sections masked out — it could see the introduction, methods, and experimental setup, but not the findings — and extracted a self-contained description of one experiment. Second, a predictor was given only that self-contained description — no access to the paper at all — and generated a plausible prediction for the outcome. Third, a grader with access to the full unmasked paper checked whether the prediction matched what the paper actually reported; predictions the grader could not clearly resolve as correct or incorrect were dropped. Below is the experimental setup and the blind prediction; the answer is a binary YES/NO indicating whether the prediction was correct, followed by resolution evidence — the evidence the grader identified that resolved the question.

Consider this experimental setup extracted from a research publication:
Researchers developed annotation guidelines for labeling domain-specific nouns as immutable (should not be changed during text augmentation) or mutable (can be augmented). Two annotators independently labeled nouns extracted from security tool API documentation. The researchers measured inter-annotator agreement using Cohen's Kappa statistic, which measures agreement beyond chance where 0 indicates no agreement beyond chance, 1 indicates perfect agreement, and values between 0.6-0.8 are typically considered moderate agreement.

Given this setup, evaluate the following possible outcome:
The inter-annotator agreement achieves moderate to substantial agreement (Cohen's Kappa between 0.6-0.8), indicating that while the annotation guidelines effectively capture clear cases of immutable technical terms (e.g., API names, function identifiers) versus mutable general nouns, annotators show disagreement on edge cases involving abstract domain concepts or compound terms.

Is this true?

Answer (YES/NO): YES